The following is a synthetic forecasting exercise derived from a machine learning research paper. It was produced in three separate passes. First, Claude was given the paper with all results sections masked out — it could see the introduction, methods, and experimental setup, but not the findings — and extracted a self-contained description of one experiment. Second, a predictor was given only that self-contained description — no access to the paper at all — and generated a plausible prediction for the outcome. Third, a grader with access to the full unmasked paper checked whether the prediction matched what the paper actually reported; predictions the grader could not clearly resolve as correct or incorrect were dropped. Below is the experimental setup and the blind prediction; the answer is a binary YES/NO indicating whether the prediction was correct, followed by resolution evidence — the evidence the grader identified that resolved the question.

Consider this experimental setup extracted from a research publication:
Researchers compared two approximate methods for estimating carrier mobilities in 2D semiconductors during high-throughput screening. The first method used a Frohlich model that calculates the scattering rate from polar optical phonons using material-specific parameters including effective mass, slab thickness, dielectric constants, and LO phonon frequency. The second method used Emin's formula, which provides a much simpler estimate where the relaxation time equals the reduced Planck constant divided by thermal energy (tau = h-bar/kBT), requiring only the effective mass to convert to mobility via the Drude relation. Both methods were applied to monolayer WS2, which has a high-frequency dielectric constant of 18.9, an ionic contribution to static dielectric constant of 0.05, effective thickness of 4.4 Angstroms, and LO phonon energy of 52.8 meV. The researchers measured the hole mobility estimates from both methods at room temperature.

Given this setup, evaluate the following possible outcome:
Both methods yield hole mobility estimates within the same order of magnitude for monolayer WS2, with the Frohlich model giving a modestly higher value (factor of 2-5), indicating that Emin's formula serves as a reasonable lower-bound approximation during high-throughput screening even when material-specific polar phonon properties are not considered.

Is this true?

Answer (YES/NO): NO